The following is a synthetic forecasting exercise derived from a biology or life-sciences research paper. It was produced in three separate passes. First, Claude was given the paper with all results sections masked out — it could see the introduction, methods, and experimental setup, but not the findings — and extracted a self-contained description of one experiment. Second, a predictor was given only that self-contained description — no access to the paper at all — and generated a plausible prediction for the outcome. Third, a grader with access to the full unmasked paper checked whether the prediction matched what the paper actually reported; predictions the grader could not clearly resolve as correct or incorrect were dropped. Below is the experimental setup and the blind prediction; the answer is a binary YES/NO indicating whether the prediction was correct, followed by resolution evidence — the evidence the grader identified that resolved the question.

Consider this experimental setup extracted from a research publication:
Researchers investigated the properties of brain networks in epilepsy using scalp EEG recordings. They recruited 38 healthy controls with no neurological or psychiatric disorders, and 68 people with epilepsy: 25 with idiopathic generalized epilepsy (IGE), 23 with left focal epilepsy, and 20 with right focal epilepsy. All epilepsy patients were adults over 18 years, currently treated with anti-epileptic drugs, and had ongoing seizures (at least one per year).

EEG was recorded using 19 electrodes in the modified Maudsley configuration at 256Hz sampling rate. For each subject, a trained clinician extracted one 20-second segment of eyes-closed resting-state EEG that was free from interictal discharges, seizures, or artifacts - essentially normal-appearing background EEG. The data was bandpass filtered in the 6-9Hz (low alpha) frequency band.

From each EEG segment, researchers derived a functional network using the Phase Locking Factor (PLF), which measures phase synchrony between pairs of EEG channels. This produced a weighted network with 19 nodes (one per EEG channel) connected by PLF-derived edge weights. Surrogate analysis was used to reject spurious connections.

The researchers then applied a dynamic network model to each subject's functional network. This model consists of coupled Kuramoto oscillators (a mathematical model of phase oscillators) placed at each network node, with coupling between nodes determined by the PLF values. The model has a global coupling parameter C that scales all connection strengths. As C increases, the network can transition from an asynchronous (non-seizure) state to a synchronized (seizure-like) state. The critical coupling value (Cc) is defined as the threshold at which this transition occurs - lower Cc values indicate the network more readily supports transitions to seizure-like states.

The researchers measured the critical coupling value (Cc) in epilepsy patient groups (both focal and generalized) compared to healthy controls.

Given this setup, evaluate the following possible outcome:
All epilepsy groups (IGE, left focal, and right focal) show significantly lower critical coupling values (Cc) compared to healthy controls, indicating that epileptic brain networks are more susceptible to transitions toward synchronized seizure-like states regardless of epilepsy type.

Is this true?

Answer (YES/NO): YES